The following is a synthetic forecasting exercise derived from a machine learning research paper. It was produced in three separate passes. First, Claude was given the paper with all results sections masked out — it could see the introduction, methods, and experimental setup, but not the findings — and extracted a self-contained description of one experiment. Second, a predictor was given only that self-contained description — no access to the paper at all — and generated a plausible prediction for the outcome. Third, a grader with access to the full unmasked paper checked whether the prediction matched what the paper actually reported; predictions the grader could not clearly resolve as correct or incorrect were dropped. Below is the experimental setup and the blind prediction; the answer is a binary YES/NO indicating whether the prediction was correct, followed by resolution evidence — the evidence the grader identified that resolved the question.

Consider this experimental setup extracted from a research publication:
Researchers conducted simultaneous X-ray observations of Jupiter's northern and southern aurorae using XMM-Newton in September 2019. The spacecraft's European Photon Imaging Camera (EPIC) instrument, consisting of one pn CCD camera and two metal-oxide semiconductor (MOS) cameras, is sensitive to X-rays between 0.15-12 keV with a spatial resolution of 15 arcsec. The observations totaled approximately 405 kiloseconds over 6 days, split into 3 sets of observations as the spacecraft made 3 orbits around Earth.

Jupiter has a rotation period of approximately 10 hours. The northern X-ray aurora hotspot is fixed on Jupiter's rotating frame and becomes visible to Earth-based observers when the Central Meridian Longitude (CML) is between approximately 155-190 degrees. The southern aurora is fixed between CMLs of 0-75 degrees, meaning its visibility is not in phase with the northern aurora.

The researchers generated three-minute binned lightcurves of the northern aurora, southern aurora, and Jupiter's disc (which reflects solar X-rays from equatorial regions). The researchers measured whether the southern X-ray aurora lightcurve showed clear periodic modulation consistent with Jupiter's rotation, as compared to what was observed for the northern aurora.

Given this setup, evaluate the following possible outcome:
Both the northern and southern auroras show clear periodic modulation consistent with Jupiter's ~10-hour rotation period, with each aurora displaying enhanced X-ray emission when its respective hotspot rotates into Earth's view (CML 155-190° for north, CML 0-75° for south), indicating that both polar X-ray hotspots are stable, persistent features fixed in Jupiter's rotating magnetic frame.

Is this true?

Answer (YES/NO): NO